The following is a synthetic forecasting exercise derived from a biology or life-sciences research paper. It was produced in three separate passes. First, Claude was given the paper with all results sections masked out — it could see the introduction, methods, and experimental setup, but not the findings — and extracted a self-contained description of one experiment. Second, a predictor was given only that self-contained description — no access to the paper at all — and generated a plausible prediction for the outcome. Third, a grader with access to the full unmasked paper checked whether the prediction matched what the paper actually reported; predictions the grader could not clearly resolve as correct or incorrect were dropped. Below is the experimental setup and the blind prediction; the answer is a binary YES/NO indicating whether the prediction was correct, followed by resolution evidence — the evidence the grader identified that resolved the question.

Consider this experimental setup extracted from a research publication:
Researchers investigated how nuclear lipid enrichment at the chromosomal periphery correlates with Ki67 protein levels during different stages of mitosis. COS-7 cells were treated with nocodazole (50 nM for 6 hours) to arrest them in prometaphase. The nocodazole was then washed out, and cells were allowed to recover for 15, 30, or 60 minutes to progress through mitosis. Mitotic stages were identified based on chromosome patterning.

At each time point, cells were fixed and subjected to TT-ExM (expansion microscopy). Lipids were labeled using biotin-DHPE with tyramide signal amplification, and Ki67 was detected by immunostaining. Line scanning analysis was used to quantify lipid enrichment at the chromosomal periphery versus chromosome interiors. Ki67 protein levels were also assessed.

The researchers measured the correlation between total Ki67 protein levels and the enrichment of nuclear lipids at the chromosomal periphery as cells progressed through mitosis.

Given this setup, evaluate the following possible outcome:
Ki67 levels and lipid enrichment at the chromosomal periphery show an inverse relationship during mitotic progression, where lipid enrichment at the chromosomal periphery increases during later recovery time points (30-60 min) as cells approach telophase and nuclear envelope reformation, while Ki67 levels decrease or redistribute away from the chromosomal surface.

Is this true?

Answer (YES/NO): NO